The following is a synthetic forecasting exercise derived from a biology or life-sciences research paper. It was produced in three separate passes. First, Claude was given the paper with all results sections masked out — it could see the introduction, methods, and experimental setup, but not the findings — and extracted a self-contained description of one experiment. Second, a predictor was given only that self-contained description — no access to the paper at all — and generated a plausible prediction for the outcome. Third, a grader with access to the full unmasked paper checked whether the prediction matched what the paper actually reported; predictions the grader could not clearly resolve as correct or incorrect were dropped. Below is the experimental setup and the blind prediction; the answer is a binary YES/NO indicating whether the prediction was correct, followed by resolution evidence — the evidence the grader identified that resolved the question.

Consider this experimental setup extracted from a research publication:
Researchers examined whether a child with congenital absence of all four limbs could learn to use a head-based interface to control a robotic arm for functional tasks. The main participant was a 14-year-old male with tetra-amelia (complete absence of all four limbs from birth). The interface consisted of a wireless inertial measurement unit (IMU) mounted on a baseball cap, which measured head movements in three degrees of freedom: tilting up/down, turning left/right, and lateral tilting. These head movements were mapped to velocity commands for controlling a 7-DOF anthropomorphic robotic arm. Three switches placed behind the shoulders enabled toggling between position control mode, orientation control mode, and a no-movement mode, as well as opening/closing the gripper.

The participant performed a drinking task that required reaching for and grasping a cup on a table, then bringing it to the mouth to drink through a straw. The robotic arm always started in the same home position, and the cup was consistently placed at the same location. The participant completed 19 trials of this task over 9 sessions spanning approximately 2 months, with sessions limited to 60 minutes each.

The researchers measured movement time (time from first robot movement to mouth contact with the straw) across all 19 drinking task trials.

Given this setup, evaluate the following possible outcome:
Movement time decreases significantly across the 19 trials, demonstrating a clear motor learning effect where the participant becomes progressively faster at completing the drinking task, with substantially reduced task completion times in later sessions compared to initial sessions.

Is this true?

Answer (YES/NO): YES